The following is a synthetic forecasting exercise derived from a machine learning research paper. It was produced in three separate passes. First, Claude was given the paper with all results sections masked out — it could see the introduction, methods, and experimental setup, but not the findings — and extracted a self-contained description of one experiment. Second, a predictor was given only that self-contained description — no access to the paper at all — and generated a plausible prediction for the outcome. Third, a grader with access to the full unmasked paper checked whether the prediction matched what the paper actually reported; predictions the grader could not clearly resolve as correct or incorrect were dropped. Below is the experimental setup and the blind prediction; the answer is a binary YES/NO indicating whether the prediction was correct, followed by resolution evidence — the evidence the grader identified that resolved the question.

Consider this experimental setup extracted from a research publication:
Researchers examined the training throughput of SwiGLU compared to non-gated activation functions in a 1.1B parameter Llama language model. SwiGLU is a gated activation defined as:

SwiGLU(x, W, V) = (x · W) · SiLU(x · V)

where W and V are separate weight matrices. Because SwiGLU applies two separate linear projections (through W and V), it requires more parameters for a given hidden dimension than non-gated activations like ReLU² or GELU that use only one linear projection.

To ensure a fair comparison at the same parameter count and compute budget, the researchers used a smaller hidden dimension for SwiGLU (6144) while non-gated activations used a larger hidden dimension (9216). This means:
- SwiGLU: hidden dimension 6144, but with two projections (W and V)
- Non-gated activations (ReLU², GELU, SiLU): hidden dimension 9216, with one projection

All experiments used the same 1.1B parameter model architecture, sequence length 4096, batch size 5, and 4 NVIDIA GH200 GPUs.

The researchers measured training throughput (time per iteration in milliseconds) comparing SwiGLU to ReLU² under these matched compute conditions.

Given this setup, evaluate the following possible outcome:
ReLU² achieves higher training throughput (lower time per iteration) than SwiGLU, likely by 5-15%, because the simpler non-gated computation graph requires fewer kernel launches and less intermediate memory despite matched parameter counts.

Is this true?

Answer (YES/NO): NO